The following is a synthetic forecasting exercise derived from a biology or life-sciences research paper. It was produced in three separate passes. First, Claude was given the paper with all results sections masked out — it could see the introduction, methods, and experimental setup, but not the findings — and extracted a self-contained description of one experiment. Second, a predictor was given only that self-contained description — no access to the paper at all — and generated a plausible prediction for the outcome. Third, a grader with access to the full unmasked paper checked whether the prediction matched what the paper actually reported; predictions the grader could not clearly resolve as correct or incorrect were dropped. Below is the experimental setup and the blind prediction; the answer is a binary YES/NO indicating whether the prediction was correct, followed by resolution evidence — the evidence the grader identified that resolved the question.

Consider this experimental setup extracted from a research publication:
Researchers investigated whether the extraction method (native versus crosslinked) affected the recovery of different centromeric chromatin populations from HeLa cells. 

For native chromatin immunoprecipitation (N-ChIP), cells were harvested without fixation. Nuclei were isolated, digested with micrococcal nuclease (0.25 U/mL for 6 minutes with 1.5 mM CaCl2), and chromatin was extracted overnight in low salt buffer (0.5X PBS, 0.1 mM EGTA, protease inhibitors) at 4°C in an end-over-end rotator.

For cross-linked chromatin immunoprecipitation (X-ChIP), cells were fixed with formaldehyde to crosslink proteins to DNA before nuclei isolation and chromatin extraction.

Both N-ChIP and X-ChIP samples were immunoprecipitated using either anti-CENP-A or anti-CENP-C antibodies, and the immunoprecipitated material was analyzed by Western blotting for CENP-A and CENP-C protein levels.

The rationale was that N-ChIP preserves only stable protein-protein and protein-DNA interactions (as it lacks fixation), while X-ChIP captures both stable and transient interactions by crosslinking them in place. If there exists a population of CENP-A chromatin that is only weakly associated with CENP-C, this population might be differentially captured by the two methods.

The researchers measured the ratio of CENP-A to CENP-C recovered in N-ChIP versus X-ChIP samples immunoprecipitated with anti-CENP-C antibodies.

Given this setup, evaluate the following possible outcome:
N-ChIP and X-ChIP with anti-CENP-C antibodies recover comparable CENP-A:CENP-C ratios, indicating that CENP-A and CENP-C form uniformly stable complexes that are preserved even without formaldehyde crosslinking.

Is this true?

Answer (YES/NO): NO